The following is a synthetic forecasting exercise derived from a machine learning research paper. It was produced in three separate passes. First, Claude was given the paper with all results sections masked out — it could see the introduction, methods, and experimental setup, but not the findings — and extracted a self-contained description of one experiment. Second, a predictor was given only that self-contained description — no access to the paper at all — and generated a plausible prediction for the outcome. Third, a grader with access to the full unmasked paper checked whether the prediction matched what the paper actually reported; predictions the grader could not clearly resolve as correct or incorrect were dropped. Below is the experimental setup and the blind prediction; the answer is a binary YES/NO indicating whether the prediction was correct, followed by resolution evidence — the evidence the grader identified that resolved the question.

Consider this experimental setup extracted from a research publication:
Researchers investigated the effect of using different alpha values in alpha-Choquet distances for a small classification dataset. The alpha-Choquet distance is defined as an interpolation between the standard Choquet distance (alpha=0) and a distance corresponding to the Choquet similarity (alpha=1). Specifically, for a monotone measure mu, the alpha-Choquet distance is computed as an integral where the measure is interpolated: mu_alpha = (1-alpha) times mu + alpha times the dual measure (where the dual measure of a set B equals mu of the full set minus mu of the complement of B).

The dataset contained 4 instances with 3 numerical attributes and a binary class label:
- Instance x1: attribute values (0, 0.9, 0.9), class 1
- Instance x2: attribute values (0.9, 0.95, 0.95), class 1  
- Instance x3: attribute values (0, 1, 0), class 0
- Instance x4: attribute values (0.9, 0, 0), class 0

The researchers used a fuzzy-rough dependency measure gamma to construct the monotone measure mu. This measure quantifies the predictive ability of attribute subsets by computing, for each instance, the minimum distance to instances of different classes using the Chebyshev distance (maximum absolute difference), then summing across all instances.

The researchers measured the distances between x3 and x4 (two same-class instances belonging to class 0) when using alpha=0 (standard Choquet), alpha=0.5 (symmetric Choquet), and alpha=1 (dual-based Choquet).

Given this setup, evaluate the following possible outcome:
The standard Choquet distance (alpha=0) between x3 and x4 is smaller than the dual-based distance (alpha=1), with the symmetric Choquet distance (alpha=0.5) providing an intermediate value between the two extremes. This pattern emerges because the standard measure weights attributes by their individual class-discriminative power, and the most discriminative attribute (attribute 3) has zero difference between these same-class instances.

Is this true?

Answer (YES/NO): NO